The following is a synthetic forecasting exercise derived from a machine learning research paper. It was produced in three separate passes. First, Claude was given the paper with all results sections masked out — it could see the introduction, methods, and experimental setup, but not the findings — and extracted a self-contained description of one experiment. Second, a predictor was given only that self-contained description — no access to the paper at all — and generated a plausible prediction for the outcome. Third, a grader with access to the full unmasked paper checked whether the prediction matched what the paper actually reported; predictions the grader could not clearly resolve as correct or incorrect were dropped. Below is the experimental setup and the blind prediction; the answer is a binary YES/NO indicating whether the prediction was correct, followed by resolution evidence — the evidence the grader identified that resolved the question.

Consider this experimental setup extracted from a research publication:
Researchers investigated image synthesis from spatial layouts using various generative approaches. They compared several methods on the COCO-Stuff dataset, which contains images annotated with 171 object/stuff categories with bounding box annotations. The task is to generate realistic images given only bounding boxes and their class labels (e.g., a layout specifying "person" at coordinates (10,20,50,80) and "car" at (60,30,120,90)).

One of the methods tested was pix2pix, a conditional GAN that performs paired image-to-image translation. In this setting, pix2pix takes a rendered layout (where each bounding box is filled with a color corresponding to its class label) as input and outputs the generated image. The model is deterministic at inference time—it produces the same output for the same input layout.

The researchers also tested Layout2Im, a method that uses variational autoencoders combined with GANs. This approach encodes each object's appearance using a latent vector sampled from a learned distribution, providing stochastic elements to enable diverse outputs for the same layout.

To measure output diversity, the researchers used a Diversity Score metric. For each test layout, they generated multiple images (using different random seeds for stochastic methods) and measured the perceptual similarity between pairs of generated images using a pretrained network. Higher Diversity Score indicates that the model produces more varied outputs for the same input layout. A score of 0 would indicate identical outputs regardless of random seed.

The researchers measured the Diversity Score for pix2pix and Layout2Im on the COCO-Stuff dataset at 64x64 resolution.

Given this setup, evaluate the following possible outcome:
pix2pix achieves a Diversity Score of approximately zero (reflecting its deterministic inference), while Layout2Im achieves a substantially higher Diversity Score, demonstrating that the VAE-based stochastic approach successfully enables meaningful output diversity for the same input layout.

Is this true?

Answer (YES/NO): YES